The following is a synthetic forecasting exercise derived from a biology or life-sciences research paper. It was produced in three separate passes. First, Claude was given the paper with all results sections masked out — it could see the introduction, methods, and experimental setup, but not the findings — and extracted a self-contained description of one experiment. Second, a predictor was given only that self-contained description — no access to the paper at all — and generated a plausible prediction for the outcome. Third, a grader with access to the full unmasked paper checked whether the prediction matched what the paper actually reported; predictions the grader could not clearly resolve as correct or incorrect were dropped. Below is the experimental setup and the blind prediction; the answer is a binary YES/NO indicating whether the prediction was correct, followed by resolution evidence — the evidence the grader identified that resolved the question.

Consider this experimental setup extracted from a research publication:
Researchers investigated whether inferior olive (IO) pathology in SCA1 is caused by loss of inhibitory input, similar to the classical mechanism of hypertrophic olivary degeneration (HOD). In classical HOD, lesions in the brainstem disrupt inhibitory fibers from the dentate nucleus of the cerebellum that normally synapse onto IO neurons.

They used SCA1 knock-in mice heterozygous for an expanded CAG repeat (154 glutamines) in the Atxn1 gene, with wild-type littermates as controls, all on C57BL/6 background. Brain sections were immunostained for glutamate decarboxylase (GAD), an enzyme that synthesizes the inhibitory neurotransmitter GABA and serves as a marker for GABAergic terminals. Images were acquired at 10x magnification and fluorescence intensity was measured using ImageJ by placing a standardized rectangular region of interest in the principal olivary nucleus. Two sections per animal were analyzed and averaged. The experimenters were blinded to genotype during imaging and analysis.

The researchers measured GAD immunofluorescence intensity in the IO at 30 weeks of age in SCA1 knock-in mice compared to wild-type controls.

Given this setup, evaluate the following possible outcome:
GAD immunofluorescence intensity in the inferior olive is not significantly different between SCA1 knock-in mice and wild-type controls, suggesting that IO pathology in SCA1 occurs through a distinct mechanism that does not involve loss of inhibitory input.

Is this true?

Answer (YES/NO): YES